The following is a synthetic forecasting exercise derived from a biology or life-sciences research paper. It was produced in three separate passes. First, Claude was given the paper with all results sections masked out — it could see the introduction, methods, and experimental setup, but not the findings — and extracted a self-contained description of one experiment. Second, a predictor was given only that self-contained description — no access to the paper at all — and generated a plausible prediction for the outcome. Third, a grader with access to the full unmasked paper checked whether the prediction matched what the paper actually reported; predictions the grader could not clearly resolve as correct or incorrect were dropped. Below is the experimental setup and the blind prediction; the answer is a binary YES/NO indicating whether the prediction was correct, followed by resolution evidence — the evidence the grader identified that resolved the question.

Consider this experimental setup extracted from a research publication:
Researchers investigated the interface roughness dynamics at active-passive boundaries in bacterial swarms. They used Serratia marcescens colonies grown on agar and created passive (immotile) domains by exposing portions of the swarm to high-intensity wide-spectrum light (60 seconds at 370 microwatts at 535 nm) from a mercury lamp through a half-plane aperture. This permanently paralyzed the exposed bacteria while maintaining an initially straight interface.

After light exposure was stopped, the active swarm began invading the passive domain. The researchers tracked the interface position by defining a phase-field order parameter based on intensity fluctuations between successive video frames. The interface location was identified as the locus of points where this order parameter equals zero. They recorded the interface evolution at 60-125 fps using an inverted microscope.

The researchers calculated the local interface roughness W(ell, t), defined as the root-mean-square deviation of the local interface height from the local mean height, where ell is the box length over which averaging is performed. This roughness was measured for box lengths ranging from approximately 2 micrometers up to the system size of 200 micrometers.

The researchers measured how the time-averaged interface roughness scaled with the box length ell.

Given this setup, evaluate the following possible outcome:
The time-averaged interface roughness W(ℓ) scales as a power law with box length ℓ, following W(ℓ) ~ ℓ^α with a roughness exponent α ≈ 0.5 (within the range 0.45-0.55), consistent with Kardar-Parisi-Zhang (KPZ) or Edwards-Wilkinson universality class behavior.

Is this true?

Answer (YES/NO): NO